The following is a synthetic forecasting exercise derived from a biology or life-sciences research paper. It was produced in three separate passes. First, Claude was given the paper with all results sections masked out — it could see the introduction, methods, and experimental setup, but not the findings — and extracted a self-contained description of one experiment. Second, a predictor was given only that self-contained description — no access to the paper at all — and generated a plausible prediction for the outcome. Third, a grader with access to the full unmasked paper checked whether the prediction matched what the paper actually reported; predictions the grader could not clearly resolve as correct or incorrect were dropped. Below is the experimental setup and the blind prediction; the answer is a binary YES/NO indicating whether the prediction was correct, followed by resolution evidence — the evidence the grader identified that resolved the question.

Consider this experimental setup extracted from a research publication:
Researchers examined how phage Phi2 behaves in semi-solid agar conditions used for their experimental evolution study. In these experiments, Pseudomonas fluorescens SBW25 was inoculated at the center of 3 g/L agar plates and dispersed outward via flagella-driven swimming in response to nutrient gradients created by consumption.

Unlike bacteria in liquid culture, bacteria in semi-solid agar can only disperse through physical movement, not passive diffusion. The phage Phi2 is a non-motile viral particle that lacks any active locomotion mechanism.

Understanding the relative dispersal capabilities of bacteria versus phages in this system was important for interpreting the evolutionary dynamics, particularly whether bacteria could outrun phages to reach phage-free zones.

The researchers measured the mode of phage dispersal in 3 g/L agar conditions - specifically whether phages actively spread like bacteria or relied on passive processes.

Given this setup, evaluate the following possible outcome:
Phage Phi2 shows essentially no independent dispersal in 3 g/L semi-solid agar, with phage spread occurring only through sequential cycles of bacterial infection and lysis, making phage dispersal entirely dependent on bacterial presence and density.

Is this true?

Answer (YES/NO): NO